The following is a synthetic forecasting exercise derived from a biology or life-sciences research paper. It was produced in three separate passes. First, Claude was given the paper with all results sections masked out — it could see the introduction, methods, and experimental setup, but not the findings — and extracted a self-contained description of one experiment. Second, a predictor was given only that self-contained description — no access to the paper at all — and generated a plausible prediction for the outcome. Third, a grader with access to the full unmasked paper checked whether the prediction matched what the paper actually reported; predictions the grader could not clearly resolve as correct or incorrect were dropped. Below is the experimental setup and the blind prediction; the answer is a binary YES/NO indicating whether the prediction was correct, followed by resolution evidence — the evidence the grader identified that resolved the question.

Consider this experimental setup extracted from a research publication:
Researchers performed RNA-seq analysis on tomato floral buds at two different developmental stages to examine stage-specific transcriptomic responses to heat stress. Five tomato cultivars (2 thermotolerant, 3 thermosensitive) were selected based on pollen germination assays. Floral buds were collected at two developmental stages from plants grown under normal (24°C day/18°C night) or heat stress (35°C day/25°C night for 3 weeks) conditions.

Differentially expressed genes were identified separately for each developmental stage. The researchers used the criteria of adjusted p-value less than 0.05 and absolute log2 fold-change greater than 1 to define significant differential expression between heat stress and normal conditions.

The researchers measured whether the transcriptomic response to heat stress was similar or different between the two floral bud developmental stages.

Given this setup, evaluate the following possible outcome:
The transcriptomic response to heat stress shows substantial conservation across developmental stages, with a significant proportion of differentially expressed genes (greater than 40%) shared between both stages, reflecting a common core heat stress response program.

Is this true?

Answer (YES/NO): NO